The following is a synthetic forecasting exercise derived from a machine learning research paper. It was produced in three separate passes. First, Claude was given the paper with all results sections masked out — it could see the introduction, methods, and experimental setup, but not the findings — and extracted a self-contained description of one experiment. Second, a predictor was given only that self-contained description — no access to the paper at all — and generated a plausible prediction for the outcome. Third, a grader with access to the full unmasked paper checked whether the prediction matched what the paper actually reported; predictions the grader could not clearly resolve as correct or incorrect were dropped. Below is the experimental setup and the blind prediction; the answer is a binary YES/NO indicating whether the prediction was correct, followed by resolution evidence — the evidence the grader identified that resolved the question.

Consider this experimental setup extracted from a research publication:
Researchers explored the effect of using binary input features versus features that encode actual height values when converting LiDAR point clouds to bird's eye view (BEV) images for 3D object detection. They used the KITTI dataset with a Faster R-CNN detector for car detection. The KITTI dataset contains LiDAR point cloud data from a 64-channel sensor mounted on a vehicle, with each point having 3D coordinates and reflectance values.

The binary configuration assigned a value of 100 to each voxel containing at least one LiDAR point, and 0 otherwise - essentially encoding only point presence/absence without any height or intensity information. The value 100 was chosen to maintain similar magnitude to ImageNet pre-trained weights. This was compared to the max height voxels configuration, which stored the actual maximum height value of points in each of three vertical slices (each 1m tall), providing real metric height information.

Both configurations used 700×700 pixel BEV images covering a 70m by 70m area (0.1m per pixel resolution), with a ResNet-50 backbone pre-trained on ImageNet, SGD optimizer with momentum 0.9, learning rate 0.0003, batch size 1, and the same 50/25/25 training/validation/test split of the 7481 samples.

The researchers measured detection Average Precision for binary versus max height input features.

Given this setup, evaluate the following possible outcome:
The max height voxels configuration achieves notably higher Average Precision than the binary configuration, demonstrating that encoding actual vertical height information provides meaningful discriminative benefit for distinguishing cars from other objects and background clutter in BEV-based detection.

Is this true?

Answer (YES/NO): NO